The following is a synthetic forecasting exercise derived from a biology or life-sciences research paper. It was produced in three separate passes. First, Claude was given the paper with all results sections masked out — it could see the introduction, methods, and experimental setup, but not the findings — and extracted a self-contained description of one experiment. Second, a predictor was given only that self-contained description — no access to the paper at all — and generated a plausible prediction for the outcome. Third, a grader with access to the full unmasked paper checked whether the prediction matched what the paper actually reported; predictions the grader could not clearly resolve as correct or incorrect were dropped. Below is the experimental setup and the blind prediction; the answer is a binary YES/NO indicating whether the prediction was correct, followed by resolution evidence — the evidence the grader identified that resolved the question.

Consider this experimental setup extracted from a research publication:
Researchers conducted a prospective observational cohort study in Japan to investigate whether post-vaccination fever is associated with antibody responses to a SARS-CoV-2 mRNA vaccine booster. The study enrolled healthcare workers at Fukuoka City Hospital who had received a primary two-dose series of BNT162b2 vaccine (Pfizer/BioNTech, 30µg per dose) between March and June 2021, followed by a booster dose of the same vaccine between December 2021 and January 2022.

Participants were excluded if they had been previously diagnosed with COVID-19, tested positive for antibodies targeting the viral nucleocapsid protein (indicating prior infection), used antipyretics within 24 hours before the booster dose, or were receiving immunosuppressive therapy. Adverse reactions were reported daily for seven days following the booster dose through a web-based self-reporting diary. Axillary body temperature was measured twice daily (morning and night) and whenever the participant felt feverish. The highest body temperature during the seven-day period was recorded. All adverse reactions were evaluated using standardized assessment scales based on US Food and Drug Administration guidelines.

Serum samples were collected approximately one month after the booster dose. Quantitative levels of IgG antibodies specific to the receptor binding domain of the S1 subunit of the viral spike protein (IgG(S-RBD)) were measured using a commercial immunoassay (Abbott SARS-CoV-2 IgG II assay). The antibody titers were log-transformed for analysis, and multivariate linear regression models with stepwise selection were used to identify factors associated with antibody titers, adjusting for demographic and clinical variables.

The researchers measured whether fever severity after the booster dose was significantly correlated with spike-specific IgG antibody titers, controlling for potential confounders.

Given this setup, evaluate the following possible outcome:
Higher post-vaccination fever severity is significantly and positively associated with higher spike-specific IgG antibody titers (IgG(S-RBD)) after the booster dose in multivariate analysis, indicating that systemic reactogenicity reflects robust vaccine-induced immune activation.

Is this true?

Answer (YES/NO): YES